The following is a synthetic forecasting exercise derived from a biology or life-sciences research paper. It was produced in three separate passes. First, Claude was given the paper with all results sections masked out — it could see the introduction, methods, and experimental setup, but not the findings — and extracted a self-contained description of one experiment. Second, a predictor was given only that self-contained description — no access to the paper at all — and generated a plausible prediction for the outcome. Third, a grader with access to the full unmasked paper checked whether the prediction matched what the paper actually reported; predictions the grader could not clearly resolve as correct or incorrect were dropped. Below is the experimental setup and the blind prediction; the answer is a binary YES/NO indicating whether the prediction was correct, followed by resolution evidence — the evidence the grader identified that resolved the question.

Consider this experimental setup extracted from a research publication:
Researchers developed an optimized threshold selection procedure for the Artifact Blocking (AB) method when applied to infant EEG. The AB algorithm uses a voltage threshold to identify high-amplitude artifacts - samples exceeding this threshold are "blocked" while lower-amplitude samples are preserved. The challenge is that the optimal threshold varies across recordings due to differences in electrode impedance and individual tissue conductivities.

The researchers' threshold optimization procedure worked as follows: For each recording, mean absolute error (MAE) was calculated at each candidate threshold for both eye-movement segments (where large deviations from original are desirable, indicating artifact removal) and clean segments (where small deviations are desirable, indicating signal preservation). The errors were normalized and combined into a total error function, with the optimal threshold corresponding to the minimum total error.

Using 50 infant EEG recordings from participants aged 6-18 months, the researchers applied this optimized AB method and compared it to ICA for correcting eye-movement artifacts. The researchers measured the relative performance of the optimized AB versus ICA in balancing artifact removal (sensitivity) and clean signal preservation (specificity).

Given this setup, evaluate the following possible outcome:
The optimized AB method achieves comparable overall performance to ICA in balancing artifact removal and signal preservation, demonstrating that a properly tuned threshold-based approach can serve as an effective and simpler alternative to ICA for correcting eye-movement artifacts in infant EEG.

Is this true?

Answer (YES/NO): NO